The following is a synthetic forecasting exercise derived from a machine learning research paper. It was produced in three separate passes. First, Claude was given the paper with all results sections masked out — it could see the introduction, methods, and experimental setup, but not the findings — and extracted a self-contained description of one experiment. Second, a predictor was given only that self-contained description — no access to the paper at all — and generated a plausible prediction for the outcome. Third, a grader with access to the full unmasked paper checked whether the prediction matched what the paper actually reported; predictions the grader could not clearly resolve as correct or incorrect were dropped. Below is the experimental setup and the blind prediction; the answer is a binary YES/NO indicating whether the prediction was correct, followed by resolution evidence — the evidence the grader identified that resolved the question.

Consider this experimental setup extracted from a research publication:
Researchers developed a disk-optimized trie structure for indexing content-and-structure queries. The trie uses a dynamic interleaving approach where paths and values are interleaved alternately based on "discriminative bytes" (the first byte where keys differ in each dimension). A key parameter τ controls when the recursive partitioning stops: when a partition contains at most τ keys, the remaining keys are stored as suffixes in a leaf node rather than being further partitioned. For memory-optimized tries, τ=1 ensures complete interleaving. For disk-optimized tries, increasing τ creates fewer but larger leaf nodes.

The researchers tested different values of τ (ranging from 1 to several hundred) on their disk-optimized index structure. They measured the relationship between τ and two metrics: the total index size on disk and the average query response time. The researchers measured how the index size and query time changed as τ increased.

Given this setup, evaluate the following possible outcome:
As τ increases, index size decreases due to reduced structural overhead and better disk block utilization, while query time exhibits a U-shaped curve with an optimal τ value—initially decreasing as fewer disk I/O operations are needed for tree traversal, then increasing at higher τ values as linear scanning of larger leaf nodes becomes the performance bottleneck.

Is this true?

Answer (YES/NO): NO